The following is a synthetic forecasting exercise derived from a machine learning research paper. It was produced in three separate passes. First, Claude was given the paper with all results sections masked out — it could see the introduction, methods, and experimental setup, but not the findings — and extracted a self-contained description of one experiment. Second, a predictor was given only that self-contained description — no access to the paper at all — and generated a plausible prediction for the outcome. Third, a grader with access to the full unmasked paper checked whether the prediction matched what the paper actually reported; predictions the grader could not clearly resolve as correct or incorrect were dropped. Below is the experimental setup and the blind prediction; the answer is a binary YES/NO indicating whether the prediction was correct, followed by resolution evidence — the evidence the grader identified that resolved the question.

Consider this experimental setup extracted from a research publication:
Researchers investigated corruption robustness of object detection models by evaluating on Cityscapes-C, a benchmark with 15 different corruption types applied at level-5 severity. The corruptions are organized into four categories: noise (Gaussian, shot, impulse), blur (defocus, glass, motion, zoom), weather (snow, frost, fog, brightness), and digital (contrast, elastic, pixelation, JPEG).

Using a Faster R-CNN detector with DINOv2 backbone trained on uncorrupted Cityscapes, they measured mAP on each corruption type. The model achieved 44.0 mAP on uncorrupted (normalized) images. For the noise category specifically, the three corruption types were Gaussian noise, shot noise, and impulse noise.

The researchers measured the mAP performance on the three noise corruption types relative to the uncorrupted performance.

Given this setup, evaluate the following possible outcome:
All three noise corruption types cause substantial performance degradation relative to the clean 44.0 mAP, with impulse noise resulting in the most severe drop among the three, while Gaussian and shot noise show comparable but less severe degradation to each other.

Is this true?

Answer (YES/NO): NO